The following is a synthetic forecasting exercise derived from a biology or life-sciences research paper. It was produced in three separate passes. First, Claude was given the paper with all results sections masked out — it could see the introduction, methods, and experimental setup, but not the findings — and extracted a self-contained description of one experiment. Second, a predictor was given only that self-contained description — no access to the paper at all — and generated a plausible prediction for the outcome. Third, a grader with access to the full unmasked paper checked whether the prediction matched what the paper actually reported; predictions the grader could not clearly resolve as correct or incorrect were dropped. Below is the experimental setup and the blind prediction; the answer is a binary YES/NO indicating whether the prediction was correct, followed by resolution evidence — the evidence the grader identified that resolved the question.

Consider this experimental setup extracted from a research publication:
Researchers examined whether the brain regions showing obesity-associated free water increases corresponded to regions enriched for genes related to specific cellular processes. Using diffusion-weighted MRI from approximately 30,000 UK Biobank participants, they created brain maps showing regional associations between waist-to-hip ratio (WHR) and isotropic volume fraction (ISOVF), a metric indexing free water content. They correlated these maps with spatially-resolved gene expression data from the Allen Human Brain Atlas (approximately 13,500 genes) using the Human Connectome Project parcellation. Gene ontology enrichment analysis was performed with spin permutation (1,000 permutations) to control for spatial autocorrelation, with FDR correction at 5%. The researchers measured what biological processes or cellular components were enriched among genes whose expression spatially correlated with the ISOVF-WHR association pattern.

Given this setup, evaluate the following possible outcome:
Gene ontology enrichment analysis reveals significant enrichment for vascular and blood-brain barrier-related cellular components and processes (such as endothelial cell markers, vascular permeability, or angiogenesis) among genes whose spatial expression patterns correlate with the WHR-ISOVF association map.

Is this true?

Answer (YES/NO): NO